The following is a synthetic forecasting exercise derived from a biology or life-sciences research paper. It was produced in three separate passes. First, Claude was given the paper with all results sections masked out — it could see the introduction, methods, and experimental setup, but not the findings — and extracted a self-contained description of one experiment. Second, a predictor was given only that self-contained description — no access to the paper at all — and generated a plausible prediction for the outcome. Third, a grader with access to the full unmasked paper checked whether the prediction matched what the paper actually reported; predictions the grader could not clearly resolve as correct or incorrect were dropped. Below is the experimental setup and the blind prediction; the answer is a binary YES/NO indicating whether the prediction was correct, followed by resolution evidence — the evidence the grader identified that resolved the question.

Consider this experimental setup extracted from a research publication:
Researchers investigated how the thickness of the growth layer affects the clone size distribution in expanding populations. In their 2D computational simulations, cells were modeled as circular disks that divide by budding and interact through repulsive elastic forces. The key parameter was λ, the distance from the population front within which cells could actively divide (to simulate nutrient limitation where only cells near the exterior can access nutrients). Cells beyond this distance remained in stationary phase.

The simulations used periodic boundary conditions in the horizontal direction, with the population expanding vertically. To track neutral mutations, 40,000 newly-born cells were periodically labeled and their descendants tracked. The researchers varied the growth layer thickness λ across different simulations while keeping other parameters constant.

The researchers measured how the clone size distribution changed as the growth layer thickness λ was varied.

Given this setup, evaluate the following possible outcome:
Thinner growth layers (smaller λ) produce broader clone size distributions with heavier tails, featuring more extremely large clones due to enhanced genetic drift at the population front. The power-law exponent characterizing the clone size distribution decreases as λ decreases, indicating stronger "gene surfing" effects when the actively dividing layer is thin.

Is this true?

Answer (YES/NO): NO